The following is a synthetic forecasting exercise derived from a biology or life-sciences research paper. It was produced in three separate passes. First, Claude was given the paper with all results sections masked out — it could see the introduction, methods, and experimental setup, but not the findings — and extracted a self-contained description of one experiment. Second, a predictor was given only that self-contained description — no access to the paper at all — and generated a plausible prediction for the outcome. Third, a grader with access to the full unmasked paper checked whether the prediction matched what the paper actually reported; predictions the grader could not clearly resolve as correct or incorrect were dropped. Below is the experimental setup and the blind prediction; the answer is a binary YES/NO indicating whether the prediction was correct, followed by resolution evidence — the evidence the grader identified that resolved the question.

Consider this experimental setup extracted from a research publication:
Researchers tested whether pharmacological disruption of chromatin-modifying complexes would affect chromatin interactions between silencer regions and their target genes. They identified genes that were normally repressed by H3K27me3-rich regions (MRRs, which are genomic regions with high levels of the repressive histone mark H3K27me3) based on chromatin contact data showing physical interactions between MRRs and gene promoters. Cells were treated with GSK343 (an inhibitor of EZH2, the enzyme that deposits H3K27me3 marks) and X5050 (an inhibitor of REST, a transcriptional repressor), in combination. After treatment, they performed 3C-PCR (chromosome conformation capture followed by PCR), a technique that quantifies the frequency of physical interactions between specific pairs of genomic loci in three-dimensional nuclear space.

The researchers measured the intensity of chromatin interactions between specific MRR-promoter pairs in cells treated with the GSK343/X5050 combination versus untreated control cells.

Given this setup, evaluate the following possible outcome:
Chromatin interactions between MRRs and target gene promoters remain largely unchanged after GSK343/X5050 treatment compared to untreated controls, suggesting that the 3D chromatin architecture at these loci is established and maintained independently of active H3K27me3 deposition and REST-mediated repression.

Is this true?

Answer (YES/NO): NO